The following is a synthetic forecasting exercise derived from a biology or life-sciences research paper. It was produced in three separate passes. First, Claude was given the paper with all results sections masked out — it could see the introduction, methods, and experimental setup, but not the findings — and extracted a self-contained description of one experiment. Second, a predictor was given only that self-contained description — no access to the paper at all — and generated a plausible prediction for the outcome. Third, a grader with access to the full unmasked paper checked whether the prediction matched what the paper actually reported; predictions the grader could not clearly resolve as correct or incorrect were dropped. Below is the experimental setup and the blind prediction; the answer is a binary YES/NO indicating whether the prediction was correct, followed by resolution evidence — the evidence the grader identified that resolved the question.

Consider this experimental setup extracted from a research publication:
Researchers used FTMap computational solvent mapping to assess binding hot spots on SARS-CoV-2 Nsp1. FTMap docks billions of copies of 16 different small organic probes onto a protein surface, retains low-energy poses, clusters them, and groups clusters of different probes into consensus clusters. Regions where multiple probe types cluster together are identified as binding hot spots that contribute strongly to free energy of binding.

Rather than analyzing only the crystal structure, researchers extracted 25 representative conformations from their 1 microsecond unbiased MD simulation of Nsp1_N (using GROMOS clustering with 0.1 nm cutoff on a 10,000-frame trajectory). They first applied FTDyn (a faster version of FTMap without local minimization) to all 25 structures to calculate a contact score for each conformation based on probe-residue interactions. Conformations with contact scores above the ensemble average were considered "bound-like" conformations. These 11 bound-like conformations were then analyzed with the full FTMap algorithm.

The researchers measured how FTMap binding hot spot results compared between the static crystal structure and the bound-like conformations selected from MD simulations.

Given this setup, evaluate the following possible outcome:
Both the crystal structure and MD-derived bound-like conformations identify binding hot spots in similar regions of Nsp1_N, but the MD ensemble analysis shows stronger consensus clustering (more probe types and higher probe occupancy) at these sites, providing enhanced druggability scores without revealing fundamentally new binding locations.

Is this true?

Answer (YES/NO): NO